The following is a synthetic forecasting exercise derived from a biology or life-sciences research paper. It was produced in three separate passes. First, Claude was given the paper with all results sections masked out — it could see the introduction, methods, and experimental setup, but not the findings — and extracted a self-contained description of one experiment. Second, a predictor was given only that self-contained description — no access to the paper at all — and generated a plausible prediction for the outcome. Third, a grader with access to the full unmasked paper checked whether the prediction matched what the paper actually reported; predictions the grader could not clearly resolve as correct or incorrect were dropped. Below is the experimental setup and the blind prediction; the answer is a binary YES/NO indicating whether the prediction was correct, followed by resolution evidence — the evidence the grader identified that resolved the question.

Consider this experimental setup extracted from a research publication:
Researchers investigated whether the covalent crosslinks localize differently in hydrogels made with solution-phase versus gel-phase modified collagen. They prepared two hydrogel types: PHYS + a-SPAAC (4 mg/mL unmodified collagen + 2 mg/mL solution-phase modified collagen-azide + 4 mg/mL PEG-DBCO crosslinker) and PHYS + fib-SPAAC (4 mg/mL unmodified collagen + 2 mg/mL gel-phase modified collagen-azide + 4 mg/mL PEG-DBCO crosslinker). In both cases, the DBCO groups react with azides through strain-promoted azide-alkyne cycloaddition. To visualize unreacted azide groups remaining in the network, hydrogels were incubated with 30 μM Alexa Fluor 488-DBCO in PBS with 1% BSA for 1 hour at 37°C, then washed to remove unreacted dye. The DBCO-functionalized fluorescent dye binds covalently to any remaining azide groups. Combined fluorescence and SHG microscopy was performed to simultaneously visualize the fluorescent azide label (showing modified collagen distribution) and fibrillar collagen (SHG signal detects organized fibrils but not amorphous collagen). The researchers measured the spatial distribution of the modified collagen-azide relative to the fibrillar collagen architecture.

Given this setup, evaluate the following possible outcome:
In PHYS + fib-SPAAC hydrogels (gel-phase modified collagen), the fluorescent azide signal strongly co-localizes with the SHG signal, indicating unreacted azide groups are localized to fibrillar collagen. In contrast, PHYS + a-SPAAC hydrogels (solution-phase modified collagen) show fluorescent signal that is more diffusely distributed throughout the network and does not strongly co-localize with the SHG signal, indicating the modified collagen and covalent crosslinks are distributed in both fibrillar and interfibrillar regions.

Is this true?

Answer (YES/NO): YES